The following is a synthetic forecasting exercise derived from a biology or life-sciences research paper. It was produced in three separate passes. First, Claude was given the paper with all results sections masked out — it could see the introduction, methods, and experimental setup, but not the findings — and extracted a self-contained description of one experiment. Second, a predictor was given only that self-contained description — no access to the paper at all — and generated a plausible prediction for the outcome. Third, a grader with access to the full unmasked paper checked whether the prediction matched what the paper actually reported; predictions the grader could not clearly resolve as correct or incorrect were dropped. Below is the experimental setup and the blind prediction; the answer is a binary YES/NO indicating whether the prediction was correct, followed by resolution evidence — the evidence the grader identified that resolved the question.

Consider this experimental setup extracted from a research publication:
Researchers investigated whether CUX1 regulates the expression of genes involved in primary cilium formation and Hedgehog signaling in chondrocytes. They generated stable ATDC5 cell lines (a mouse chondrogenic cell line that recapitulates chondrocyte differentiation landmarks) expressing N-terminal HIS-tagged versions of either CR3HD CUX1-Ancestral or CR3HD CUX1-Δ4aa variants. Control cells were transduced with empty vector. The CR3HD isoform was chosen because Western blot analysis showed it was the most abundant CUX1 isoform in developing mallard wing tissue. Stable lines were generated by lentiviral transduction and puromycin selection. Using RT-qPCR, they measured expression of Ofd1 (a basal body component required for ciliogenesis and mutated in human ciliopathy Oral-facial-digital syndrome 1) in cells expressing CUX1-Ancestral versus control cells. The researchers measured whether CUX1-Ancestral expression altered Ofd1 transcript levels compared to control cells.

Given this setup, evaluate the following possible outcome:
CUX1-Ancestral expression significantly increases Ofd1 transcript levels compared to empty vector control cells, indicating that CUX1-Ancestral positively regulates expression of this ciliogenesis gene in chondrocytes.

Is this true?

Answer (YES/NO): YES